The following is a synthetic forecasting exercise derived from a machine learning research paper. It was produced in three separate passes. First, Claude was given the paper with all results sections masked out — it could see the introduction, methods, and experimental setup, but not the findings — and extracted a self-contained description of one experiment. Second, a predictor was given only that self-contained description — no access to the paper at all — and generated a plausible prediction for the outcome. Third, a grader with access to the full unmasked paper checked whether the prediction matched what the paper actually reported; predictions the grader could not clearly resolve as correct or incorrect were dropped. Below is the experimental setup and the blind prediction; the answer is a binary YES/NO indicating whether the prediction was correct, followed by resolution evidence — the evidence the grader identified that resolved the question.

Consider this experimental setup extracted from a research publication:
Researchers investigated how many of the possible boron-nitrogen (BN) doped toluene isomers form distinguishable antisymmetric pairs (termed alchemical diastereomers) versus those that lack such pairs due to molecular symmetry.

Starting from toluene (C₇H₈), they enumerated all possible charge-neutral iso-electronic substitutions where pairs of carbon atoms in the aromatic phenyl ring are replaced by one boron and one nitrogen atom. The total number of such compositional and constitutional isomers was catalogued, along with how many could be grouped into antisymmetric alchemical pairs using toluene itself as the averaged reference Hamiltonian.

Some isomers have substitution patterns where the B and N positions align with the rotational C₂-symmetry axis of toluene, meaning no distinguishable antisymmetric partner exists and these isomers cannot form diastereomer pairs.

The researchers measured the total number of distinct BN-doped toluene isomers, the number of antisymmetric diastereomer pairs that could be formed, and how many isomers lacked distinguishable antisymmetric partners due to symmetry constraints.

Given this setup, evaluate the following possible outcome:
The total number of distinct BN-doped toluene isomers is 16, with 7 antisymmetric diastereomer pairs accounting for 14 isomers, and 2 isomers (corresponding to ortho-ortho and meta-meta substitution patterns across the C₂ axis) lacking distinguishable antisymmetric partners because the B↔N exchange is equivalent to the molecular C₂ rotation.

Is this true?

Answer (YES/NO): NO